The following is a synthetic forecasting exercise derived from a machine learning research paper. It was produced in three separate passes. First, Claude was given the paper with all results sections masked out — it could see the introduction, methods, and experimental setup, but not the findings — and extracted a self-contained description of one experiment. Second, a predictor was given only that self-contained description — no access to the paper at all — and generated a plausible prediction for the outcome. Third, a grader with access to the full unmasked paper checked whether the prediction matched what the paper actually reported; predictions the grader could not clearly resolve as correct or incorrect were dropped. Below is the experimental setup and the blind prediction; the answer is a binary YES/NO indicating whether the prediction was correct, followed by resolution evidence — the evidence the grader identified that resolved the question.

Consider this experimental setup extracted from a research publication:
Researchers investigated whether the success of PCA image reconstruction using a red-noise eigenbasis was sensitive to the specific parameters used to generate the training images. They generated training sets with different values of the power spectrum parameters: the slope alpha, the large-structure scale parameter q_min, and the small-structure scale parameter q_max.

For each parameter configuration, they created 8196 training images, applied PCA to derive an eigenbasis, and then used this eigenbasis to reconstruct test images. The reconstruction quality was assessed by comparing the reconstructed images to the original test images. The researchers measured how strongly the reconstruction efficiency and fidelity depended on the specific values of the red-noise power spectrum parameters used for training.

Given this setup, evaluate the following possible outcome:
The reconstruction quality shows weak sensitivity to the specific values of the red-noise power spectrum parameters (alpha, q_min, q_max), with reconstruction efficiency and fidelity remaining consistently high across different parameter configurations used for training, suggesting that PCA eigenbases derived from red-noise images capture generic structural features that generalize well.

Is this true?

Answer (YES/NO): YES